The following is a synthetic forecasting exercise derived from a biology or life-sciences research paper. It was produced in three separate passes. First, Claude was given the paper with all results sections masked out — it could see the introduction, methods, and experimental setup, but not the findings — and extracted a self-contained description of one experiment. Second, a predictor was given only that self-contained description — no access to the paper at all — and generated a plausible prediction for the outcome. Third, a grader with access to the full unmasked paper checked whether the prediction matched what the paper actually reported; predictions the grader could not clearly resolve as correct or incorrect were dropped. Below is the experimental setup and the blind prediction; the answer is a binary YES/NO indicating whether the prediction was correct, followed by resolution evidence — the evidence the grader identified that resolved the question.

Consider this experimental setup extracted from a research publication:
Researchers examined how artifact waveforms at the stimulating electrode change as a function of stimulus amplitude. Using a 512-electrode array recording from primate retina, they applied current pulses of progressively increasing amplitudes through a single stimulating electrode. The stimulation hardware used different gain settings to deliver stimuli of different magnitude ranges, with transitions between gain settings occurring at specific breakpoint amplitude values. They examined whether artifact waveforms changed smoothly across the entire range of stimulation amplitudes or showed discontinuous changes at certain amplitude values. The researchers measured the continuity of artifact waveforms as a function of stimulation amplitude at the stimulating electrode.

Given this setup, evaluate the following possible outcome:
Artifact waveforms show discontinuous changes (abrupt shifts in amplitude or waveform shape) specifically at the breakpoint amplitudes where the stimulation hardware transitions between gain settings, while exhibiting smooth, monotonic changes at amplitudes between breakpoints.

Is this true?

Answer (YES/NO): YES